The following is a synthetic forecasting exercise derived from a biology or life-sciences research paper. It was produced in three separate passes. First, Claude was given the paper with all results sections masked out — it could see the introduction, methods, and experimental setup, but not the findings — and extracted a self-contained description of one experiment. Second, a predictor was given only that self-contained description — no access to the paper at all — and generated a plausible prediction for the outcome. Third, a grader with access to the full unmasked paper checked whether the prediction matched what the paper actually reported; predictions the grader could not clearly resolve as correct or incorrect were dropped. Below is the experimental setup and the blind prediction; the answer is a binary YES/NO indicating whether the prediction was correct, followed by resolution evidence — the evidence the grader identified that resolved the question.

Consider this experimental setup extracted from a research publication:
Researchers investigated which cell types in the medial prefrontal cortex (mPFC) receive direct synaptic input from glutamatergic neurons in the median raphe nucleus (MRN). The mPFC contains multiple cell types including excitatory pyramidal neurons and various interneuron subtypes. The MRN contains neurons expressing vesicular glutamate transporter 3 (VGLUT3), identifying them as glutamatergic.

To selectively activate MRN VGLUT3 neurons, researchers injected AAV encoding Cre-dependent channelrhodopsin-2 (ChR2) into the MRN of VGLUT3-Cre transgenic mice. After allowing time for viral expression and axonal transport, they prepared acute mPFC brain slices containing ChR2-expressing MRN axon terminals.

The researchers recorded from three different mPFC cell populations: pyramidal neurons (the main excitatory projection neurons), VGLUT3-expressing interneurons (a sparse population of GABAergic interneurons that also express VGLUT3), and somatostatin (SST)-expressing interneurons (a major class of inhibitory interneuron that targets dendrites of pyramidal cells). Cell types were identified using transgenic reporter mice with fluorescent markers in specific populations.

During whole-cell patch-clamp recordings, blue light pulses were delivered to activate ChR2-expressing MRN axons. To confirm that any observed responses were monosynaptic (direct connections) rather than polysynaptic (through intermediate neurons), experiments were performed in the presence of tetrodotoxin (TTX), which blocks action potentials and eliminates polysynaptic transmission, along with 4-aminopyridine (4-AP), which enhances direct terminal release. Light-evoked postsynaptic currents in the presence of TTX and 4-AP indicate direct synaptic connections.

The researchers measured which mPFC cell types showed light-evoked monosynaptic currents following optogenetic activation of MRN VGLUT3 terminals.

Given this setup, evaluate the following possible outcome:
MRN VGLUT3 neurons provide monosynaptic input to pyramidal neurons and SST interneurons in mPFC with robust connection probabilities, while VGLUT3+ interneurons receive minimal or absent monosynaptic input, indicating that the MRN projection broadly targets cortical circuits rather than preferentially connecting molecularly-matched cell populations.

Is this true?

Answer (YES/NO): NO